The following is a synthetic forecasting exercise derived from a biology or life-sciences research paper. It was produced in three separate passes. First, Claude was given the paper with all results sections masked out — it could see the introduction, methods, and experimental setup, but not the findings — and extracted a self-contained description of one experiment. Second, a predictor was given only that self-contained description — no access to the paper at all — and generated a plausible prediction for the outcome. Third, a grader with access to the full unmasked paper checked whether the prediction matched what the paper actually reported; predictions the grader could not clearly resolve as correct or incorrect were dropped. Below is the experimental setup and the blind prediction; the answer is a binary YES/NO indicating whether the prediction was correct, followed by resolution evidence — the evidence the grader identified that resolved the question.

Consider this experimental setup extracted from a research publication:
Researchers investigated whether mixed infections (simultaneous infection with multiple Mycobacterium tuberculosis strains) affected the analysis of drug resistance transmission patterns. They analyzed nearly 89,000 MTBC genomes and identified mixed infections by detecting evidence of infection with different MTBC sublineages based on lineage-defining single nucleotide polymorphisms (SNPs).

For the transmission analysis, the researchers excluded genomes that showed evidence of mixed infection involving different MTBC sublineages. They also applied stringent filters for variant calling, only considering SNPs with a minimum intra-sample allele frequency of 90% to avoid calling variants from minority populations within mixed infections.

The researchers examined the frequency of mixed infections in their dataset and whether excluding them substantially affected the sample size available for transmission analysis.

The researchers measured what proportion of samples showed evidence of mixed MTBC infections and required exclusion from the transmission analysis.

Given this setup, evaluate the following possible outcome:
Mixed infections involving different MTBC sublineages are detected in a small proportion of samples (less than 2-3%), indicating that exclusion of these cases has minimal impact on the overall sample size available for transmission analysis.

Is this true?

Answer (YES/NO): NO